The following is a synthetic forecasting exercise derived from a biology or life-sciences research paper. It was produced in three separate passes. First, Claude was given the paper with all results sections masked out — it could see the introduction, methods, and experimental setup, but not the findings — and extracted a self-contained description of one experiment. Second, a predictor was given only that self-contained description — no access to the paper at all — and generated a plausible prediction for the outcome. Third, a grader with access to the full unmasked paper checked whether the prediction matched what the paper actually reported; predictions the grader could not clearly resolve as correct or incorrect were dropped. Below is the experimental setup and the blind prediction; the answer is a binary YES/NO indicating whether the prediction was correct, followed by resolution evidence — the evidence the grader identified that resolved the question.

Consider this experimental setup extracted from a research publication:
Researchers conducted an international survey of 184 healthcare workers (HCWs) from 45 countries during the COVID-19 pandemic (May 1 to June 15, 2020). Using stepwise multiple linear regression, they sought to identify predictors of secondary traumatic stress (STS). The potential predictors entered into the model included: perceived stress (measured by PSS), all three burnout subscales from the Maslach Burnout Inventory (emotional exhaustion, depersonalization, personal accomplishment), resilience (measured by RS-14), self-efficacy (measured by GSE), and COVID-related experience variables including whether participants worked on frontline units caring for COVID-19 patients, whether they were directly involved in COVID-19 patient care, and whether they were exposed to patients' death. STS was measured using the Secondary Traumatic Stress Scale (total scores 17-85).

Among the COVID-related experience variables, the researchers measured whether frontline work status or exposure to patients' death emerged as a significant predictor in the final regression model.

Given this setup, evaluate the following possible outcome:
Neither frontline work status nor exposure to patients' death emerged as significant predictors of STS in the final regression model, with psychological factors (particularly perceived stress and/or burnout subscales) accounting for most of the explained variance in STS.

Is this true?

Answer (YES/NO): NO